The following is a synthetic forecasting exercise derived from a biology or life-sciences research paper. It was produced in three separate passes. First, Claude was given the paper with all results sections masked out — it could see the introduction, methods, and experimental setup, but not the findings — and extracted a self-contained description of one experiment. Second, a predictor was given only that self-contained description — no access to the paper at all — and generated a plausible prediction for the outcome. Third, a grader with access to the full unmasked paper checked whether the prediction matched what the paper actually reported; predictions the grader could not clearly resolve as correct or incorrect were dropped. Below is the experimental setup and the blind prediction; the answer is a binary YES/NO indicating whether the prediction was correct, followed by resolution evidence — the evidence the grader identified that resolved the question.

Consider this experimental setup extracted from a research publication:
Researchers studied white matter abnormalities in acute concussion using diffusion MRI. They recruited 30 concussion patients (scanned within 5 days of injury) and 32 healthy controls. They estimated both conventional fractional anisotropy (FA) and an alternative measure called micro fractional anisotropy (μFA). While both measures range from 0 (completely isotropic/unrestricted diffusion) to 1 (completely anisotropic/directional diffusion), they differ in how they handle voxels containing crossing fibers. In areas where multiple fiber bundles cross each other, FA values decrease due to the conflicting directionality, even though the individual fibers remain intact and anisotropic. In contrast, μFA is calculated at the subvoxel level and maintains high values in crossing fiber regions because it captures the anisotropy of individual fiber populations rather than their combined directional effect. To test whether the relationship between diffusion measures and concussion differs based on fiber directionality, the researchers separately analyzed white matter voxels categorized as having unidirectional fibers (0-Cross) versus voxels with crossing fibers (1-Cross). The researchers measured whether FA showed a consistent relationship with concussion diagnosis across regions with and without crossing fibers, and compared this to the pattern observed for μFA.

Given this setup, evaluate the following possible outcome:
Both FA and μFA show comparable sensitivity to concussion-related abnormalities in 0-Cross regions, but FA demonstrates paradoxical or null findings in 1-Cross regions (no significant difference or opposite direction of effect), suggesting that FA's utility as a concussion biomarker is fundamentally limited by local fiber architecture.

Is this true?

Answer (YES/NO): NO